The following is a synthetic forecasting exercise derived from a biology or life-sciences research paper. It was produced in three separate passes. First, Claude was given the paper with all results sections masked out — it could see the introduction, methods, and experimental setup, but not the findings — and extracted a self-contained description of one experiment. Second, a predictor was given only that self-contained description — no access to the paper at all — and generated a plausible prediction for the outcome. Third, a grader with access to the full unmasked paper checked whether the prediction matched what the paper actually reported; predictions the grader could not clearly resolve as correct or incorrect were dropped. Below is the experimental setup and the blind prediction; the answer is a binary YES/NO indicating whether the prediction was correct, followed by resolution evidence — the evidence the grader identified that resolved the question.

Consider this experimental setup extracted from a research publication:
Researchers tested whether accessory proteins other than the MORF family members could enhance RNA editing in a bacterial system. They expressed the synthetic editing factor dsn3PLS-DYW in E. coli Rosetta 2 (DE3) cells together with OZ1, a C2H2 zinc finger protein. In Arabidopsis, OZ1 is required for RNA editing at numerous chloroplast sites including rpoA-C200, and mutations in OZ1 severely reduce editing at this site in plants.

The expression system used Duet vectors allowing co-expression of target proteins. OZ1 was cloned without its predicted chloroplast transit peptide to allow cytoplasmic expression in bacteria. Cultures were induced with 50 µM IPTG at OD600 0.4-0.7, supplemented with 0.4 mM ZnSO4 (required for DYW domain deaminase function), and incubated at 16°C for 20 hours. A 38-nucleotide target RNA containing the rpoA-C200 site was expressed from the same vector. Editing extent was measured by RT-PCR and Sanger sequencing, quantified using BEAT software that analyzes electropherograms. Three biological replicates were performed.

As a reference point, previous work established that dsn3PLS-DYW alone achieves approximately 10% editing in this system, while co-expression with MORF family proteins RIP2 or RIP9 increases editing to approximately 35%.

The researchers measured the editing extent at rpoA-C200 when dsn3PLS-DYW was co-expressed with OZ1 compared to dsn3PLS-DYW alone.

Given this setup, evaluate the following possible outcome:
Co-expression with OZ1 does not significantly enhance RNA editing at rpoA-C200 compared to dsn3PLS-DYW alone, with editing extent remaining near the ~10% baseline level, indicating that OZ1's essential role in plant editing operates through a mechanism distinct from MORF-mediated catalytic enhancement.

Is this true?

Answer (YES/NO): NO